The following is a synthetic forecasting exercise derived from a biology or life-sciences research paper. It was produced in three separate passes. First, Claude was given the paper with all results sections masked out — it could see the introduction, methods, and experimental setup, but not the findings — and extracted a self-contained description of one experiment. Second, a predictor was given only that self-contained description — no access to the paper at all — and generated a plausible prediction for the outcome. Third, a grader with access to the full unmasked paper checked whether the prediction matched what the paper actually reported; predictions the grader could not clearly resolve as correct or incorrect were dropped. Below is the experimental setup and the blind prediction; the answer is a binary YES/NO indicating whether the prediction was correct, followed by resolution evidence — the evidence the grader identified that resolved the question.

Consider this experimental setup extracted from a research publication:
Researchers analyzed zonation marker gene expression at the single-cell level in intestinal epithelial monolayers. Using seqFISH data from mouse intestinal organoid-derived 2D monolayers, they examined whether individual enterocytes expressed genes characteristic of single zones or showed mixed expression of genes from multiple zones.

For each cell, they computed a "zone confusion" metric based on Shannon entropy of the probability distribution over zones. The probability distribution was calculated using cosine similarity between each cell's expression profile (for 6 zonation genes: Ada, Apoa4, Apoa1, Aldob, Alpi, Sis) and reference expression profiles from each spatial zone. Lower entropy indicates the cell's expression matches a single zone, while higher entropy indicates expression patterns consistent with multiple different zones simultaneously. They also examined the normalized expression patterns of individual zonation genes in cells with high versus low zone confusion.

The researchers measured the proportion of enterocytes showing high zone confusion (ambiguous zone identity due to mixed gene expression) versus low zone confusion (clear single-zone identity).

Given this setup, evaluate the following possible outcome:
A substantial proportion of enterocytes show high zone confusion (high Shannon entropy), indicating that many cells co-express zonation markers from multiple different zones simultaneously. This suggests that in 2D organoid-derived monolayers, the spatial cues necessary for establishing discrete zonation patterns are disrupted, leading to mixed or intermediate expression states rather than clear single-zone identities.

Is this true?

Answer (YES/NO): NO